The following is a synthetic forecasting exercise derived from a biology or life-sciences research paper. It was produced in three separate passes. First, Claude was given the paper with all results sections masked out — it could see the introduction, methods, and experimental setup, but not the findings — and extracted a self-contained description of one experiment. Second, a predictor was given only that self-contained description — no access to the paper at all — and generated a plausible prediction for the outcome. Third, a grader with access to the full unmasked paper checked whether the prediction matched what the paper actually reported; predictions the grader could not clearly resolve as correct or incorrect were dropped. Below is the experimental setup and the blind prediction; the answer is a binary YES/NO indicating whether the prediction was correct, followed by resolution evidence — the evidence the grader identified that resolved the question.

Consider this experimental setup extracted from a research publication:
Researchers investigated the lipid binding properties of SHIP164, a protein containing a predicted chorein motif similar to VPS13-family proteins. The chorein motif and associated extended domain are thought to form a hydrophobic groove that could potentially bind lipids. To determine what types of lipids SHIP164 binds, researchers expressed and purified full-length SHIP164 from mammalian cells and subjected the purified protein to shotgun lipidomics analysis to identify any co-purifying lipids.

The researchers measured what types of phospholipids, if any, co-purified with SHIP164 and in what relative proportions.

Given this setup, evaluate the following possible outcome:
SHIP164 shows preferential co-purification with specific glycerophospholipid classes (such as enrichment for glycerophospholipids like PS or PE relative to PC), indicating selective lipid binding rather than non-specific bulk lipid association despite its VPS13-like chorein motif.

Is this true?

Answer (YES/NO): NO